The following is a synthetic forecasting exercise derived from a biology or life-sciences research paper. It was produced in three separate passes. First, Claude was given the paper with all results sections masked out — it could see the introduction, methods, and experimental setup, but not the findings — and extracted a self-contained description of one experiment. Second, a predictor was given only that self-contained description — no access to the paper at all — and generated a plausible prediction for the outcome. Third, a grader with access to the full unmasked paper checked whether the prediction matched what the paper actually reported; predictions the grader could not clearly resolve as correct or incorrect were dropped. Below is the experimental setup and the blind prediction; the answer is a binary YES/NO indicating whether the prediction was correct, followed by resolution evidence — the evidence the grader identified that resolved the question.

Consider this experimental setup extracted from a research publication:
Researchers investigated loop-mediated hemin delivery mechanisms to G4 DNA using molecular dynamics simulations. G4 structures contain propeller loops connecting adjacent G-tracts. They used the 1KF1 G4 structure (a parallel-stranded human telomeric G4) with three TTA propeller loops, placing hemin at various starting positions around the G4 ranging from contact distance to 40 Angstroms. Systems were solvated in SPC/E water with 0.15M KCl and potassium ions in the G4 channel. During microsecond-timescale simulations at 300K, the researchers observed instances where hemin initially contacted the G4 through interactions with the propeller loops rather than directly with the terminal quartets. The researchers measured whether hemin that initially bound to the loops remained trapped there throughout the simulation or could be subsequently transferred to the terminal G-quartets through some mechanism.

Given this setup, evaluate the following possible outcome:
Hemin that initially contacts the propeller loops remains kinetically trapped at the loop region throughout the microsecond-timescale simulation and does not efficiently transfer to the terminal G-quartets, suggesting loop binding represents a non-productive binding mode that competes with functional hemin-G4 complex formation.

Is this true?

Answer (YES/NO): NO